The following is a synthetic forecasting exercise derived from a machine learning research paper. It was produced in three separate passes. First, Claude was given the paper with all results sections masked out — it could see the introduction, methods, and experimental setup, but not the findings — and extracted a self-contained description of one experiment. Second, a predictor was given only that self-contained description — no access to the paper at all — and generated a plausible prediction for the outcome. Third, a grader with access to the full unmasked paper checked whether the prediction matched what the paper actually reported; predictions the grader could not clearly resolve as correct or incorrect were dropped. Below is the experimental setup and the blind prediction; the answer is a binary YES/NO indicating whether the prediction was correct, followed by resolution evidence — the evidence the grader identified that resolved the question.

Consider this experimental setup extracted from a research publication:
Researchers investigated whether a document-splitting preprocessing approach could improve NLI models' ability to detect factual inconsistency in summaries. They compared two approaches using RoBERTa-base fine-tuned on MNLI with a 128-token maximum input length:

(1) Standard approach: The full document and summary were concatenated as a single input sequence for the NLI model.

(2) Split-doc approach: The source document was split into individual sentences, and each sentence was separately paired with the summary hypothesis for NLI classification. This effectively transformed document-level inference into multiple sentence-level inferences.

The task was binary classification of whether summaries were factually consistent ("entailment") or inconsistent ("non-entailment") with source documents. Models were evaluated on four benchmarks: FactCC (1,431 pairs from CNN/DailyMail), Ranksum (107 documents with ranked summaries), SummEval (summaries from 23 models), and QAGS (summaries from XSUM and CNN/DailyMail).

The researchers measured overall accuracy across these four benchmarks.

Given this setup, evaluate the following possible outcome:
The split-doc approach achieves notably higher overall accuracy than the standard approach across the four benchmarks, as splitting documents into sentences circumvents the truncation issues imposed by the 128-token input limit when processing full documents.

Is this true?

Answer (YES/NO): YES